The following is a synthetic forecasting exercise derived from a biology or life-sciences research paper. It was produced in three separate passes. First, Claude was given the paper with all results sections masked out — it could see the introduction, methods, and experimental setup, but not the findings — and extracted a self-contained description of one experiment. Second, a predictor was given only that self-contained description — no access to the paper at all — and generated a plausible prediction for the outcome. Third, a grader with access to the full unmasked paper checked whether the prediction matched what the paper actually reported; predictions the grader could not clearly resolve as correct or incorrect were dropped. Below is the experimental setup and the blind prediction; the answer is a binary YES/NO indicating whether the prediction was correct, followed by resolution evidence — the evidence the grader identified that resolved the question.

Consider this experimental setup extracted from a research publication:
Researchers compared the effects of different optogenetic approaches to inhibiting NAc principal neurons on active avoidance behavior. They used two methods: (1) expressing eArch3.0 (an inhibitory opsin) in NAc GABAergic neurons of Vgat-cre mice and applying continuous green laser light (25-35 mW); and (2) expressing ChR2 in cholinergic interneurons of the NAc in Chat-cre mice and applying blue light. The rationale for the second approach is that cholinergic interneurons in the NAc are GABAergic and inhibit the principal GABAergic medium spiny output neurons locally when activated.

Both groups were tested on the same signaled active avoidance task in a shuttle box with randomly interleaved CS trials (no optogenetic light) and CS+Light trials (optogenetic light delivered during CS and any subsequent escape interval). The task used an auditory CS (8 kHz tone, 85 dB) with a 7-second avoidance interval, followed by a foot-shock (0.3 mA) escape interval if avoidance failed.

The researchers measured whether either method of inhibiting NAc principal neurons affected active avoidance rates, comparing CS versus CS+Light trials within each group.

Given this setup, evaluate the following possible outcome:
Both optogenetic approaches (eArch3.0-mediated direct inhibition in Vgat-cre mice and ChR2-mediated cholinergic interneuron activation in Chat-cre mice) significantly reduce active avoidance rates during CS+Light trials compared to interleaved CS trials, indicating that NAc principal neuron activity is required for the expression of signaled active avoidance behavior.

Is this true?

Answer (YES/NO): NO